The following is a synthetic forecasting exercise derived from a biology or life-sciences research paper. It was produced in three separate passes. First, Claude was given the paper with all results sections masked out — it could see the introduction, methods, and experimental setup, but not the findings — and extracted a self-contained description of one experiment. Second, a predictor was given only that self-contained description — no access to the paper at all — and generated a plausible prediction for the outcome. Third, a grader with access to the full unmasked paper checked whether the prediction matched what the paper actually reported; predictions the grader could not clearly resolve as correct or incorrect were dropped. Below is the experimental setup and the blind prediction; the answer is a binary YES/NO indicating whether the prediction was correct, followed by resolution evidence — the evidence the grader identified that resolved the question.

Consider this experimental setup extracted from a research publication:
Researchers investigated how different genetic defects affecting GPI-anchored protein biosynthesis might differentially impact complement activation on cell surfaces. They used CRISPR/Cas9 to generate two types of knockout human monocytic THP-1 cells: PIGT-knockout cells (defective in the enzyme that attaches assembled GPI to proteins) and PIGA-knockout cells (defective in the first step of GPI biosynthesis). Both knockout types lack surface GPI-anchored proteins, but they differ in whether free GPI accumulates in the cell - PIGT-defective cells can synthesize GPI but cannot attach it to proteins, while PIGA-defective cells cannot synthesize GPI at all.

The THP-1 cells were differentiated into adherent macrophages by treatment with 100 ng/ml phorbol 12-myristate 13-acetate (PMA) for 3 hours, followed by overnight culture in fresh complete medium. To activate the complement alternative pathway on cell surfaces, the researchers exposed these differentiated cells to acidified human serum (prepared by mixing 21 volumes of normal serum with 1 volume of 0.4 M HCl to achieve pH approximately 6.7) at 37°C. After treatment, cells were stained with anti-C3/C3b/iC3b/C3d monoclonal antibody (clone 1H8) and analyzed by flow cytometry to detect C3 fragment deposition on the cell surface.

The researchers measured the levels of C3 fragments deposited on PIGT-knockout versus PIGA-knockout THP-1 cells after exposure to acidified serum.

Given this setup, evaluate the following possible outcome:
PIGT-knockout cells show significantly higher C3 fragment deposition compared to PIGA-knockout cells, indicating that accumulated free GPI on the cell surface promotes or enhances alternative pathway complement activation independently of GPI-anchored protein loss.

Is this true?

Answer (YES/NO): YES